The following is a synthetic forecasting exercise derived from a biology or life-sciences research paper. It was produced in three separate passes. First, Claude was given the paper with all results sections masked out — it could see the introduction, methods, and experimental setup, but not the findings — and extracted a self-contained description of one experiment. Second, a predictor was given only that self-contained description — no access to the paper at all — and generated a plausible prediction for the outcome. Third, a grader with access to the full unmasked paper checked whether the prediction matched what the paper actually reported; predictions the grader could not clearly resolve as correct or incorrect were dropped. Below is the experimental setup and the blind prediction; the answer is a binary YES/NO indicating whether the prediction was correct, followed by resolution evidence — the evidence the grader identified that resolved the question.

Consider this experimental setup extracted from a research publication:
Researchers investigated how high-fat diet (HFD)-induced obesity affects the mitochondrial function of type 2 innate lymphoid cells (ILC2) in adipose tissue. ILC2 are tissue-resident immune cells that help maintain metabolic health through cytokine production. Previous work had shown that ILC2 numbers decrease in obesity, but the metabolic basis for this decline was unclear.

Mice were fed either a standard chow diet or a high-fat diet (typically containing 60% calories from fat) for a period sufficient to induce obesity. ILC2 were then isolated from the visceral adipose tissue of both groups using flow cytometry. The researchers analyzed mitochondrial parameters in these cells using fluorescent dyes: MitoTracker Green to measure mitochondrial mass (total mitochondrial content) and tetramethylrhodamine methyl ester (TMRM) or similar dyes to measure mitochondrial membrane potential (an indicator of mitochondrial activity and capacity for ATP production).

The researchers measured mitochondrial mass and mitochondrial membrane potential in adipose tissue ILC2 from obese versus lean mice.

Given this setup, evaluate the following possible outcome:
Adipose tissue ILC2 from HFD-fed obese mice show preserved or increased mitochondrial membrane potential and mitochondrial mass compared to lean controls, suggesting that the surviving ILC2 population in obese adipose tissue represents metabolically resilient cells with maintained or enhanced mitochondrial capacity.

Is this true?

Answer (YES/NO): NO